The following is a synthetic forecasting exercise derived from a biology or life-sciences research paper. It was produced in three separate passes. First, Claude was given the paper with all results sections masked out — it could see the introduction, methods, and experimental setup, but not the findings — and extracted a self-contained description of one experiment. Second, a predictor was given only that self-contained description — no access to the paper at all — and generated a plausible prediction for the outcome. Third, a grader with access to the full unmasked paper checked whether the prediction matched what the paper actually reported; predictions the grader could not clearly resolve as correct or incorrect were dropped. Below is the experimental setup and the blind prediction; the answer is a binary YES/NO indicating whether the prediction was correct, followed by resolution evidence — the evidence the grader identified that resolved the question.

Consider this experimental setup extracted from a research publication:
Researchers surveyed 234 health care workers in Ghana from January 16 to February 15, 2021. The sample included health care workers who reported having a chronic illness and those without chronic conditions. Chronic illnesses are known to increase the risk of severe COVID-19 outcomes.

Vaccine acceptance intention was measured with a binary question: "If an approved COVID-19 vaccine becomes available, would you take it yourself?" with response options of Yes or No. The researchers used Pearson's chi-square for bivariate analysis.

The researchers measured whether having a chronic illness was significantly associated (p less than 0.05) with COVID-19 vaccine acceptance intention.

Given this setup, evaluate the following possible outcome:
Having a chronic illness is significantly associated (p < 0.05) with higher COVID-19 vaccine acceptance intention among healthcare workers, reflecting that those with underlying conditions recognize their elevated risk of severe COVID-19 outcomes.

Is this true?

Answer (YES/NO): NO